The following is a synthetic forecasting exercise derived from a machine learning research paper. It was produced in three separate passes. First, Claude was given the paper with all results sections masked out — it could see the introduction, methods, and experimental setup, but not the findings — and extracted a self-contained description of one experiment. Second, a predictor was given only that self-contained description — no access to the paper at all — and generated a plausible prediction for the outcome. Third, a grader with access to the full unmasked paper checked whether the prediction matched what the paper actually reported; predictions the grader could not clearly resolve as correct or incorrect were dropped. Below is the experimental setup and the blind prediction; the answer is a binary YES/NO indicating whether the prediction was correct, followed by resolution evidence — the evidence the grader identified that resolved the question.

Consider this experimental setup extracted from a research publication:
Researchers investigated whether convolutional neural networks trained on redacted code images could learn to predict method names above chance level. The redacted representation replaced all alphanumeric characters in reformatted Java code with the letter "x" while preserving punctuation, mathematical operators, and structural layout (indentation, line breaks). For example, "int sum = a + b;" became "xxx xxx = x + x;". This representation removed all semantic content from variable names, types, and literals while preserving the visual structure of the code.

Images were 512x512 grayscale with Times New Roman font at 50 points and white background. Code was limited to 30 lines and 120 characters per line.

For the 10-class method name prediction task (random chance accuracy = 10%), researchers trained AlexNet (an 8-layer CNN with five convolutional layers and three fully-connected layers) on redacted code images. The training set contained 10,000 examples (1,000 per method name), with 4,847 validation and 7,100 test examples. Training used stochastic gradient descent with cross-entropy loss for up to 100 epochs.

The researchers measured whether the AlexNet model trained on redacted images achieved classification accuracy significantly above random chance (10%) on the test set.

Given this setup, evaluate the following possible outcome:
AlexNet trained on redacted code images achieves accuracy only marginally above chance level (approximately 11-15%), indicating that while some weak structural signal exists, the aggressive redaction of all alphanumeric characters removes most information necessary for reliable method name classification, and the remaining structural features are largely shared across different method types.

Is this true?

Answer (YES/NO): NO